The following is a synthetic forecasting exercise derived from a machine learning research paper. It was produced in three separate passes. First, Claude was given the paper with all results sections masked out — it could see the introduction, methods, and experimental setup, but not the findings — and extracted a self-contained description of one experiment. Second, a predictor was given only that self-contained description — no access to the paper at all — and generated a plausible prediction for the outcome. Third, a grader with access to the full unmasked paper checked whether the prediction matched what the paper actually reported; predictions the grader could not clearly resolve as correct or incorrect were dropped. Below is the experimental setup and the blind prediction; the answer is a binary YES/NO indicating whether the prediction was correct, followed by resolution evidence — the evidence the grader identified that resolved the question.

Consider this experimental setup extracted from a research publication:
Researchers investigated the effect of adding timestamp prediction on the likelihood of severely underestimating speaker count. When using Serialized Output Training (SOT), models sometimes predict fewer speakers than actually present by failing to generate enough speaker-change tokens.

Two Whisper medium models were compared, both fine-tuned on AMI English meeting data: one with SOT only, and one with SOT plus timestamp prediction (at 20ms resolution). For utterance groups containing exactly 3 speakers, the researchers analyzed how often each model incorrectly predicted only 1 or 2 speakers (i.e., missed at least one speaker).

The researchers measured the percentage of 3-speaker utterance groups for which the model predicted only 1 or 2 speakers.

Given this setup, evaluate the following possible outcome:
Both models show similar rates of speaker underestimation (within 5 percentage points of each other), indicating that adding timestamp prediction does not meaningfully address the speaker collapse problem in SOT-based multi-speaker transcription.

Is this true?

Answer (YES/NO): NO